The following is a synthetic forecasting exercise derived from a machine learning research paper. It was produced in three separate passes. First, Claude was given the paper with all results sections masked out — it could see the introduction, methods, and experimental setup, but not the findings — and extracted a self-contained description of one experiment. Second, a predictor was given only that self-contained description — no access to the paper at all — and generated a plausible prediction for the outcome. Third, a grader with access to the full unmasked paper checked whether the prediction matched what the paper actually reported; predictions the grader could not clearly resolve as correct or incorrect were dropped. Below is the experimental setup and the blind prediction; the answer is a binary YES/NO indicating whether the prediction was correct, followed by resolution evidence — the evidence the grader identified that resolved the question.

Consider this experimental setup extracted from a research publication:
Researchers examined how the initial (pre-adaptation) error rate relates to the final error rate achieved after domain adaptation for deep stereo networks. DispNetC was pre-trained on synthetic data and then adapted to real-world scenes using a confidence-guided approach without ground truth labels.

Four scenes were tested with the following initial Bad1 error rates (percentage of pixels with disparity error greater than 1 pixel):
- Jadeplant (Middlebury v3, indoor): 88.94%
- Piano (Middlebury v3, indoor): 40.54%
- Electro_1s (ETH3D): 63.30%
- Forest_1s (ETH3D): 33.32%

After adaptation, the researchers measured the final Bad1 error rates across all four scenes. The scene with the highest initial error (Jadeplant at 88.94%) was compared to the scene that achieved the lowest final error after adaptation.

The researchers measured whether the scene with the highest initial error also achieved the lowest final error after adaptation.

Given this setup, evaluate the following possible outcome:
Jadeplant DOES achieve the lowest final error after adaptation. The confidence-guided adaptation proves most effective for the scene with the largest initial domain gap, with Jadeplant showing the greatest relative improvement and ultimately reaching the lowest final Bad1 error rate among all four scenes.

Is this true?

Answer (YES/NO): NO